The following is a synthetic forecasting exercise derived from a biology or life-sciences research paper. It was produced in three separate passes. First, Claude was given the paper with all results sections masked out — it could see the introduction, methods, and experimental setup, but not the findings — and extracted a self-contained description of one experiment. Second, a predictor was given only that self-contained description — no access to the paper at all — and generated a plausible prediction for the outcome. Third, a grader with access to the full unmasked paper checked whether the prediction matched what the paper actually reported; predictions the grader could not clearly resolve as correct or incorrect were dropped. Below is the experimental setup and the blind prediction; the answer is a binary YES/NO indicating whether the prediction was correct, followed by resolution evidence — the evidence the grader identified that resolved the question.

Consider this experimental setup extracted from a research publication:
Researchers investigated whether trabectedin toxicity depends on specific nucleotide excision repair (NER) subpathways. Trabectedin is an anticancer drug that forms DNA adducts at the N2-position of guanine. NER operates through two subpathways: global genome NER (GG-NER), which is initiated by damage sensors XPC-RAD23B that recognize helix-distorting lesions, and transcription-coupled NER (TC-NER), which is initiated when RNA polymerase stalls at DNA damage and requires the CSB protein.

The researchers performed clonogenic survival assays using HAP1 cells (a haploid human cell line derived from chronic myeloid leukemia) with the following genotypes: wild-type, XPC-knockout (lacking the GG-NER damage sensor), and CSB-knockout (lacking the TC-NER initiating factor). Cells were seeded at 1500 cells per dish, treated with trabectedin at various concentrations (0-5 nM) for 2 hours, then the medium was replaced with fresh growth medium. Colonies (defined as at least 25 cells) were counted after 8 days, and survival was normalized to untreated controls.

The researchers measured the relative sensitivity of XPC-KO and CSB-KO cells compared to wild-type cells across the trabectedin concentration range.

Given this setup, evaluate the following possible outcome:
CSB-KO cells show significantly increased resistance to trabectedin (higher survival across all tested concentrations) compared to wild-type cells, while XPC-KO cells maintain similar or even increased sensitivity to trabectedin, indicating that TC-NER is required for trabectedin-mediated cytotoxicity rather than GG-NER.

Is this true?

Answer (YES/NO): YES